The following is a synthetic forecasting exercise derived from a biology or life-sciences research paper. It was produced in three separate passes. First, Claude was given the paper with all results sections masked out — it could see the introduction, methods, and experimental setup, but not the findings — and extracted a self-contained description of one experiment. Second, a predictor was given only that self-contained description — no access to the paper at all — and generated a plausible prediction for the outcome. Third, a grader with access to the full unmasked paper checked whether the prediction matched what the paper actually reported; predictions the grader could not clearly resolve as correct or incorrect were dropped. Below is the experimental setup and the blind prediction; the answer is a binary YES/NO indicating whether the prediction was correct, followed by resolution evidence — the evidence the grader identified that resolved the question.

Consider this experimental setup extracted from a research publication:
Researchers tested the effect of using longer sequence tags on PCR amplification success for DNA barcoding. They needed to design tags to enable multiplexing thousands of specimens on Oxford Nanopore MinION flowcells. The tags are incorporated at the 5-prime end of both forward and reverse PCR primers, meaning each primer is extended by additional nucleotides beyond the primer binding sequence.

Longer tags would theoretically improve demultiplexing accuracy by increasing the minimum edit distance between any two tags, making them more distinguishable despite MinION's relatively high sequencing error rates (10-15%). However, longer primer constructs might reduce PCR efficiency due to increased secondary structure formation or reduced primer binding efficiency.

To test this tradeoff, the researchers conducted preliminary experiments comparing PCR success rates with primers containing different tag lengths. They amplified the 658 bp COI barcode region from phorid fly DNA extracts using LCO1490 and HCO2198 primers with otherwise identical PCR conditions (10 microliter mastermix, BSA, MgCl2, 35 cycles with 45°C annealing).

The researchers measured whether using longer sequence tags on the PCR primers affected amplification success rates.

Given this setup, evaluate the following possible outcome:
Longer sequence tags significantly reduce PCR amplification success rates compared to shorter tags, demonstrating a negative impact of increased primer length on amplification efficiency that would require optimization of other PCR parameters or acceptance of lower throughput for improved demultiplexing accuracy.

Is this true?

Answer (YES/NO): NO